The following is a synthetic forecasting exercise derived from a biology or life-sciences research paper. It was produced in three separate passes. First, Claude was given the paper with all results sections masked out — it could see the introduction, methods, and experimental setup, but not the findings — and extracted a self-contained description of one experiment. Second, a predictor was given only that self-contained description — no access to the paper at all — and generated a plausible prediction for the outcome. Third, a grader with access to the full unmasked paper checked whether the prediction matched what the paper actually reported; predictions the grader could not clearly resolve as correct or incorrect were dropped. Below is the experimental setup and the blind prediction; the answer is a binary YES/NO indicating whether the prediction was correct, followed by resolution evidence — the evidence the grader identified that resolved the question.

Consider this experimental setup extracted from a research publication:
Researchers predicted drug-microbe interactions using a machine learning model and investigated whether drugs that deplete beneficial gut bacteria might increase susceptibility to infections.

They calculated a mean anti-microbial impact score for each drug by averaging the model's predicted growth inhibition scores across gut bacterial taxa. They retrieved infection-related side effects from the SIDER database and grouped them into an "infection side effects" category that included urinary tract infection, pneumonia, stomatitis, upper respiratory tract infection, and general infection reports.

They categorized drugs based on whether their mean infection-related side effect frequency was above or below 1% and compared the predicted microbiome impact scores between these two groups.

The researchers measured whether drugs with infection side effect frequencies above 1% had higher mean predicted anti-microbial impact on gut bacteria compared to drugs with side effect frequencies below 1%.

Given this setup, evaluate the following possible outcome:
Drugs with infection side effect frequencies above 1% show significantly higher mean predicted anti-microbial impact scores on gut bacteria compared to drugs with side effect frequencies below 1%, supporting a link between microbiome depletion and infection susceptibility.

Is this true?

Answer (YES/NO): YES